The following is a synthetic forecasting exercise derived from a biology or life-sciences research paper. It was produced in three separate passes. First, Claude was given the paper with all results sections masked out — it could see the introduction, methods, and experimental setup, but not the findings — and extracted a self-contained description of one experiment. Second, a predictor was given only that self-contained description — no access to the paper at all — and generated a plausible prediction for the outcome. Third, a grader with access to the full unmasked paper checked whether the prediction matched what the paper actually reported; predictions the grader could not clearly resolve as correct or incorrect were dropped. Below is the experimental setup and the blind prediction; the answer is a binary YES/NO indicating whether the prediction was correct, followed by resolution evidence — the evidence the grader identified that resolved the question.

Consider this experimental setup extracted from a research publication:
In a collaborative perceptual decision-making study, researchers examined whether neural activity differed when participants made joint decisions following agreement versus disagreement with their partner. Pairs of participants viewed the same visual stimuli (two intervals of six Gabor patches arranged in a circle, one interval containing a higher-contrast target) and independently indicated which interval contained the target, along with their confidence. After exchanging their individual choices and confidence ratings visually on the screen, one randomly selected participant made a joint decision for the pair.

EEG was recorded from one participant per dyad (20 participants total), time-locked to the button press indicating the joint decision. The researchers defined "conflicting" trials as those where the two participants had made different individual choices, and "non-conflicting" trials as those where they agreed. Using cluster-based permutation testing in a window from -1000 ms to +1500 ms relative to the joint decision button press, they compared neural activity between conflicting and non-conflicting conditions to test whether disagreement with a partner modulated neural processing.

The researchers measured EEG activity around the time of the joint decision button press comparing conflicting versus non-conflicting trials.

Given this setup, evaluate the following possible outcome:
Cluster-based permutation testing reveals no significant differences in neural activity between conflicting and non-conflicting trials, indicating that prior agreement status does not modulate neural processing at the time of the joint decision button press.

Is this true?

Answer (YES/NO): NO